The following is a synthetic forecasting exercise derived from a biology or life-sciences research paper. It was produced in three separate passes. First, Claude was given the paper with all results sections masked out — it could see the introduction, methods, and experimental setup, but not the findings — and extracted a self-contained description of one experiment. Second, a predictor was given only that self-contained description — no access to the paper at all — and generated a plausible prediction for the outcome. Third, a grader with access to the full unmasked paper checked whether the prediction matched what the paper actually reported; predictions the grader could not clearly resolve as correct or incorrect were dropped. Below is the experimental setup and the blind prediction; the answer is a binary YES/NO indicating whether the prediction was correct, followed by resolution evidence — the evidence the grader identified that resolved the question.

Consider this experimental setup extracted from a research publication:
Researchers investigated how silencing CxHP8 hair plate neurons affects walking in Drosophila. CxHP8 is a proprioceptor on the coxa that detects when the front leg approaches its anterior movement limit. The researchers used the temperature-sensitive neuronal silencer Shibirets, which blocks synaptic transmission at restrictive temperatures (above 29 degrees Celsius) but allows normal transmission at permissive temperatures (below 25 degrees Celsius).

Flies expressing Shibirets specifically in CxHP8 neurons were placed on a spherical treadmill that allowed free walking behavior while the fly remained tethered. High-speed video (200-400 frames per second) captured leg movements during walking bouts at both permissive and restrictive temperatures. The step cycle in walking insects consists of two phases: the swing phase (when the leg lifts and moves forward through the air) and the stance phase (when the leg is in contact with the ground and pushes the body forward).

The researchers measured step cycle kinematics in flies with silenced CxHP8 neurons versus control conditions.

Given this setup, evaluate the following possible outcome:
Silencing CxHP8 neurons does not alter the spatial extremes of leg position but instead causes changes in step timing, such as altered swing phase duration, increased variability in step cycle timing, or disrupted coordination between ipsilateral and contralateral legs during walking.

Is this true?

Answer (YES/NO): NO